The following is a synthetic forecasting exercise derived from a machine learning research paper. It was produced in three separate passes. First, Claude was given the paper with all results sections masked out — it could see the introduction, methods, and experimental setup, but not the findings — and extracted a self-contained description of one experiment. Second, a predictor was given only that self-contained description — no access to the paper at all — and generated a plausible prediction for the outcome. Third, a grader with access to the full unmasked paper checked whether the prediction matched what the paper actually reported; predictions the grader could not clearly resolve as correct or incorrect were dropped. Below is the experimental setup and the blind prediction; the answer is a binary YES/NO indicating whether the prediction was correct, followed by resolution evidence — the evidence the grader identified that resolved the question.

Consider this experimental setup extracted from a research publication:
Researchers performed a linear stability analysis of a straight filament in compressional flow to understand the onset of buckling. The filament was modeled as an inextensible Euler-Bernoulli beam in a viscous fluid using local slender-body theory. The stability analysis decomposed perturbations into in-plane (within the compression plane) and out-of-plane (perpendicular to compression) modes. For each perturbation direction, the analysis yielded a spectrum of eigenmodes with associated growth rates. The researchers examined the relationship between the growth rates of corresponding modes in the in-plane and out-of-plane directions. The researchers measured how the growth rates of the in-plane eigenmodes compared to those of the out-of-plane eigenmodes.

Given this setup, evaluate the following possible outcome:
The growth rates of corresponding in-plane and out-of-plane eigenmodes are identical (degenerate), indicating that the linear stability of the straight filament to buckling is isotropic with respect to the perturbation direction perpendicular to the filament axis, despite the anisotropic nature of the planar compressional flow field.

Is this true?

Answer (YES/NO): NO